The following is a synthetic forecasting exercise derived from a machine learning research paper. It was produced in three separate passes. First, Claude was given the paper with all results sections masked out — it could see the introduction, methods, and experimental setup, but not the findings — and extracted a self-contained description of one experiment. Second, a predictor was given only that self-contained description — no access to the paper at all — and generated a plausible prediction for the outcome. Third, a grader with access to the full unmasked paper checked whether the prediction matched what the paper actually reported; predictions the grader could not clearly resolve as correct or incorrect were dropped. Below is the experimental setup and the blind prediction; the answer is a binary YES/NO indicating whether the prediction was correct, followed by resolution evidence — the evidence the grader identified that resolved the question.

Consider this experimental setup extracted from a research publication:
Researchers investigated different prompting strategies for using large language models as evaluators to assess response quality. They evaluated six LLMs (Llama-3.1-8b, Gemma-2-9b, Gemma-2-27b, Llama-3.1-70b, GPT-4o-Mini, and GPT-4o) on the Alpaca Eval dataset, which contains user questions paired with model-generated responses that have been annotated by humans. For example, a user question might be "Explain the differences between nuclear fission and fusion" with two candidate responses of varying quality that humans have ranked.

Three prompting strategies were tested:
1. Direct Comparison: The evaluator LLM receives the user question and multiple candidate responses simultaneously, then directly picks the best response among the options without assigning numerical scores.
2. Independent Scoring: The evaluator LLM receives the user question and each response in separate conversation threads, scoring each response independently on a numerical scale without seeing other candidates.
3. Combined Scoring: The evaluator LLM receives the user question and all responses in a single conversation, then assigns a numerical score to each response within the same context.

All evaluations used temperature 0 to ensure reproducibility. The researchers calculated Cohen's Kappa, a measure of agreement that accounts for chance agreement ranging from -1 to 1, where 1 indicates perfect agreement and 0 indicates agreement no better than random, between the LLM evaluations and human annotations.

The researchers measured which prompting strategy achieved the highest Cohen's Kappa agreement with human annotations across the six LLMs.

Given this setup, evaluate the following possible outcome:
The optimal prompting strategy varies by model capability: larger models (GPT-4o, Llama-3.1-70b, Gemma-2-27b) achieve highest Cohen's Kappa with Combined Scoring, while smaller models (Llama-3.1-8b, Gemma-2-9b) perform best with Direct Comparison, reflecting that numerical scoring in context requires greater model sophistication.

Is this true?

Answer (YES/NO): NO